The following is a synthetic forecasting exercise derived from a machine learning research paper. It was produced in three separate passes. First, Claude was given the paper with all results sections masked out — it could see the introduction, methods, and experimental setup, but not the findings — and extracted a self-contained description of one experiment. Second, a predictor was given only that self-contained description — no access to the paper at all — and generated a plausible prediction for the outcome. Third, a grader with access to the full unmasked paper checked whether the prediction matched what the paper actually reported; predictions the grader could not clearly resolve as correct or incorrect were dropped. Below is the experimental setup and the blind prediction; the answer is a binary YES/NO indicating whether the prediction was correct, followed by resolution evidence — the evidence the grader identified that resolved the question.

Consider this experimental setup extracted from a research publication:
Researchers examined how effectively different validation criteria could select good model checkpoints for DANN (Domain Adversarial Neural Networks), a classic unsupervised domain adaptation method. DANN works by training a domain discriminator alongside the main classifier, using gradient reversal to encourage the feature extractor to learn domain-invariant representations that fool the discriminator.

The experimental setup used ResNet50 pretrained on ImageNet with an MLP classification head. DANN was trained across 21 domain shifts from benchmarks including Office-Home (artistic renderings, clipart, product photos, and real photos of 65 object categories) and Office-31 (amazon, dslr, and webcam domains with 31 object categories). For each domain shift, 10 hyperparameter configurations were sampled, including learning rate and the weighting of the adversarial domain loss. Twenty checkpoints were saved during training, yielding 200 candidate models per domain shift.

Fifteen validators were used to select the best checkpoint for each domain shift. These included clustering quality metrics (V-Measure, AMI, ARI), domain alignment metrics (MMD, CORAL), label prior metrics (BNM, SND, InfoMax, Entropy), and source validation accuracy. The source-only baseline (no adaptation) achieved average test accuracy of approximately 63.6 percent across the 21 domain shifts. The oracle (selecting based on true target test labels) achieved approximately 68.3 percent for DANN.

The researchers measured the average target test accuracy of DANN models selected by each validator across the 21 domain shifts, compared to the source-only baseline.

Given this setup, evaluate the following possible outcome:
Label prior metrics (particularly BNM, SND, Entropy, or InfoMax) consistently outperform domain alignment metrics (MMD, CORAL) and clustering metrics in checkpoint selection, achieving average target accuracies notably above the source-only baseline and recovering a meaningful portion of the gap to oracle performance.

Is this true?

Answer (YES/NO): NO